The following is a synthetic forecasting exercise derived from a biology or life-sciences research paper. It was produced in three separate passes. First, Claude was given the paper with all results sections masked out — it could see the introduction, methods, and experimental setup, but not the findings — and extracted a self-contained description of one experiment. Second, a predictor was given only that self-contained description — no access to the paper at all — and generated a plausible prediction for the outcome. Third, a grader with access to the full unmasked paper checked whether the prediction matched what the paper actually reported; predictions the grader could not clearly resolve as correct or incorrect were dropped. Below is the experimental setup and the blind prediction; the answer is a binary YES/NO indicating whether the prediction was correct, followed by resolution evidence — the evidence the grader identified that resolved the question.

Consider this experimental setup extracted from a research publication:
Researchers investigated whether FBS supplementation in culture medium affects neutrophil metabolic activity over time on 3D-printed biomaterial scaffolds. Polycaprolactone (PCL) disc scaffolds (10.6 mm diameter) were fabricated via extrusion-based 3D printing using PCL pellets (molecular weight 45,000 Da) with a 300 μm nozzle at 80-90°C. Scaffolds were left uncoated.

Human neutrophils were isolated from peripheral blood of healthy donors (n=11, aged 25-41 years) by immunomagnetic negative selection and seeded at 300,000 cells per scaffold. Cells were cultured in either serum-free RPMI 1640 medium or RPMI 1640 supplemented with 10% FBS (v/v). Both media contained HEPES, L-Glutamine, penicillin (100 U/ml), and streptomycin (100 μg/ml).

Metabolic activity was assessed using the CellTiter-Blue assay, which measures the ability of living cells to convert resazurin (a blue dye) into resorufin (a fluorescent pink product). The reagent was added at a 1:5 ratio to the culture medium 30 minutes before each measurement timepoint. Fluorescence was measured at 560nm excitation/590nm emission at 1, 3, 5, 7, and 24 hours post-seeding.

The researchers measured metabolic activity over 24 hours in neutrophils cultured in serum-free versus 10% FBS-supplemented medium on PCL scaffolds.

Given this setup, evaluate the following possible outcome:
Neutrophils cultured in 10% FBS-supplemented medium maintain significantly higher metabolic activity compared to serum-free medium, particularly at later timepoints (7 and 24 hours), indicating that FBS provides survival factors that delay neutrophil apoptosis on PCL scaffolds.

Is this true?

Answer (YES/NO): NO